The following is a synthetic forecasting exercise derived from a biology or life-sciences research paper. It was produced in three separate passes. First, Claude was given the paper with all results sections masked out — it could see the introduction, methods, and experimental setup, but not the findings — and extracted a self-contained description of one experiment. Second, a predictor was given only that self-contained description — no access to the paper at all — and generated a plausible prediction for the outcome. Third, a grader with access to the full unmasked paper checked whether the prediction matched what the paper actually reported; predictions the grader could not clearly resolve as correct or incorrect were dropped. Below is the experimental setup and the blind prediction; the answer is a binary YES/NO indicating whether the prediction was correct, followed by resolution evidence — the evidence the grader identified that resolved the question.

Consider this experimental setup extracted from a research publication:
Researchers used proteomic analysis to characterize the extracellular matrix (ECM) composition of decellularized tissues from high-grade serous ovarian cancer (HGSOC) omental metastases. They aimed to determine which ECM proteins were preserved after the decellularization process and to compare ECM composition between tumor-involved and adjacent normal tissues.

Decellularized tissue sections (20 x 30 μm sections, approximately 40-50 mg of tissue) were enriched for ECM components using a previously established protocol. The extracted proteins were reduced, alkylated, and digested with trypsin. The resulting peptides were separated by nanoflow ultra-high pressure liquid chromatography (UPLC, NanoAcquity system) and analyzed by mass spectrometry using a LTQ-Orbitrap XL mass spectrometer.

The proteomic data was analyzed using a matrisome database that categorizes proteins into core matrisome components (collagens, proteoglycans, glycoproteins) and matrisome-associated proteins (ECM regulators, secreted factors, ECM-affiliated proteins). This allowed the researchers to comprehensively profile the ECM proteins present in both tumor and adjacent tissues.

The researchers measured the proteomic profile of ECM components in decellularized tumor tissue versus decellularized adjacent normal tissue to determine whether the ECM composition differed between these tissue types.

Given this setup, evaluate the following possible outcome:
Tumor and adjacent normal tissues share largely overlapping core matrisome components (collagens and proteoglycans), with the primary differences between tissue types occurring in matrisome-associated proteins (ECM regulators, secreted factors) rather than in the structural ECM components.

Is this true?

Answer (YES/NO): NO